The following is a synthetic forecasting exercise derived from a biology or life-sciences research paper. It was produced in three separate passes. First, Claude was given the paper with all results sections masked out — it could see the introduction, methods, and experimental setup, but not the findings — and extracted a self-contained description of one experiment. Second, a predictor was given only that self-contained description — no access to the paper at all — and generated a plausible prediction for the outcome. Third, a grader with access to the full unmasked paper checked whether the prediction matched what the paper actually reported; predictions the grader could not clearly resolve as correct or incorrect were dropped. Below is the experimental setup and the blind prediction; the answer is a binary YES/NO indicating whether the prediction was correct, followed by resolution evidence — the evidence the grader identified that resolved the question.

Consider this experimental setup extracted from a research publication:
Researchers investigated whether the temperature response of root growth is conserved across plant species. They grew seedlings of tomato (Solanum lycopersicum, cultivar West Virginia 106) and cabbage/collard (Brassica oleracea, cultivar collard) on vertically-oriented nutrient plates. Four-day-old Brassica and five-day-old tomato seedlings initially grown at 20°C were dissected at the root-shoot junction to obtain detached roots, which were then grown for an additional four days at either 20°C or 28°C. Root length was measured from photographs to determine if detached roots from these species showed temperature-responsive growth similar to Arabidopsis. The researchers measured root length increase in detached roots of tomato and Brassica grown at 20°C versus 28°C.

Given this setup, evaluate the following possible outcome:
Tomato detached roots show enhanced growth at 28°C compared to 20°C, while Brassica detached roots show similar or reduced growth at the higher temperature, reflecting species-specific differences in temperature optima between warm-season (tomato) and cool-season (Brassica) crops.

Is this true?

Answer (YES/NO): NO